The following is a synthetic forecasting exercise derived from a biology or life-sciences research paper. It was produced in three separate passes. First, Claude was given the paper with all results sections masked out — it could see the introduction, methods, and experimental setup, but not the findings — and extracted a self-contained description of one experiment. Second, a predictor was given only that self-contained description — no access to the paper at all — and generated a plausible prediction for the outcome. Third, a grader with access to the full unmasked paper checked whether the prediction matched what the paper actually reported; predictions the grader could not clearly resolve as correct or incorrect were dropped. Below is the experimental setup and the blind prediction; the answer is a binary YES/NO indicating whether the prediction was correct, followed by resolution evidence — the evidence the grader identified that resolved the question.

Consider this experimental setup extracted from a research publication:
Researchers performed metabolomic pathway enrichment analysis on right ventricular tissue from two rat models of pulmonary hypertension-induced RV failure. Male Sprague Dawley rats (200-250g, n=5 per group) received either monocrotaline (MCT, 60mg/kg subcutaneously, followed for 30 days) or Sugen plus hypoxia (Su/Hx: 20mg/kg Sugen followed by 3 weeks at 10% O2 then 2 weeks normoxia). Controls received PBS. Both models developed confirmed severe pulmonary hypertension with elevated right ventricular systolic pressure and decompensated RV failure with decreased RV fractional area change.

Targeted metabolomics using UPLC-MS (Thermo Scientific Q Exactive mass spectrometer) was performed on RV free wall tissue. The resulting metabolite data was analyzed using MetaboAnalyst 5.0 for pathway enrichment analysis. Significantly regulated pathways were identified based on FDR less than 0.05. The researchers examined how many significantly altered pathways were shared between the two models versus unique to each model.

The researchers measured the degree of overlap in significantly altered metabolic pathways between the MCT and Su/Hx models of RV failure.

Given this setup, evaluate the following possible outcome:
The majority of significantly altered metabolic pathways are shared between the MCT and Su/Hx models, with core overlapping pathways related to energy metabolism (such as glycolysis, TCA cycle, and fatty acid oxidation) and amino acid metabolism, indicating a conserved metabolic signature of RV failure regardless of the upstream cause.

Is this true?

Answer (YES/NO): YES